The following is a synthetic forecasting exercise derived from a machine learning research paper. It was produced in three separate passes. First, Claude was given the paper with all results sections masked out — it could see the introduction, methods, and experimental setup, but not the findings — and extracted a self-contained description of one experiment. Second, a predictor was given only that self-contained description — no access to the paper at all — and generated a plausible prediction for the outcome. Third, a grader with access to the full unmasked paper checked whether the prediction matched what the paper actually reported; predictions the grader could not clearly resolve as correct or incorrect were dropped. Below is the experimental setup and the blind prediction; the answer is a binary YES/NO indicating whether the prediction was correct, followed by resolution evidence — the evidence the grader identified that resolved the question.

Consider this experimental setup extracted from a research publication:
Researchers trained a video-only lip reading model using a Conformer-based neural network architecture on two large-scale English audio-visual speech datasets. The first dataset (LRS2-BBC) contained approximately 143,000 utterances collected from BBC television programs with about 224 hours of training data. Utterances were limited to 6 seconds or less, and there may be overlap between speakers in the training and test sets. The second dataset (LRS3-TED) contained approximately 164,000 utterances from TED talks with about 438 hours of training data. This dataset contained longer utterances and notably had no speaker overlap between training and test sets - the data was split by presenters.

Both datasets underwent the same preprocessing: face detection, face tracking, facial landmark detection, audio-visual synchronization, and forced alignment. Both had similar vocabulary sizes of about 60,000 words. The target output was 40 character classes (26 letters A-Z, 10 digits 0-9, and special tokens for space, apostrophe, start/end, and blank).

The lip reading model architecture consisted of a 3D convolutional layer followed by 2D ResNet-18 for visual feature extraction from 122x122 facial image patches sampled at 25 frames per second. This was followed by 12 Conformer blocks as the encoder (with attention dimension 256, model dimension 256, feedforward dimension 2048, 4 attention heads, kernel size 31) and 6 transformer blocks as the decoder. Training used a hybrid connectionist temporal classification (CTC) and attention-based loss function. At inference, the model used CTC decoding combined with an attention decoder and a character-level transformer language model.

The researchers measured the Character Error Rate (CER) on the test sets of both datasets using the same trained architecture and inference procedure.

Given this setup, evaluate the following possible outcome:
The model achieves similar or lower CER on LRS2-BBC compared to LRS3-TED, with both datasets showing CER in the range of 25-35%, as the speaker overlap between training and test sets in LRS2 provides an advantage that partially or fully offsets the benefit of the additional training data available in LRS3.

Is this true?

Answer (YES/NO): YES